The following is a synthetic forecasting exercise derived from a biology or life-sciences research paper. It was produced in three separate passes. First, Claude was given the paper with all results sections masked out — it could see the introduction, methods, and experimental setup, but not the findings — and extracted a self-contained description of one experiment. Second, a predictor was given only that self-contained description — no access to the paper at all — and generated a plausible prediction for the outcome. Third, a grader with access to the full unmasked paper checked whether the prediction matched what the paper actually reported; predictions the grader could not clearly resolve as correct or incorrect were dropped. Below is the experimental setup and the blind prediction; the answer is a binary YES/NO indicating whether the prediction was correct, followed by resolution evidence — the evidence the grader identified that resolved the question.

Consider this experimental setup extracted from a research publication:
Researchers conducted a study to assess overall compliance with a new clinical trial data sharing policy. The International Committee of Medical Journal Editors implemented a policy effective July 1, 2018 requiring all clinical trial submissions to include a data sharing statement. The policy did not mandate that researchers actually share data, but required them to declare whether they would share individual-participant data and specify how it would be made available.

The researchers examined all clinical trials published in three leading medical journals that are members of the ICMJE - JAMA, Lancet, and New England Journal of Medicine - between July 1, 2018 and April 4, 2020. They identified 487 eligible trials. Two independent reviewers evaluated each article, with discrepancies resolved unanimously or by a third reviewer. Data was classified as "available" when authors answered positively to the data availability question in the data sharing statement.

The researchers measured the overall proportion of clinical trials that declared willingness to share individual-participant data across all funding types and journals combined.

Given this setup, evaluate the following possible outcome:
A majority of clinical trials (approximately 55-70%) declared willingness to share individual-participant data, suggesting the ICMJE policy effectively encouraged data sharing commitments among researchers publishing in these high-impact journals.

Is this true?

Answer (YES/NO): YES